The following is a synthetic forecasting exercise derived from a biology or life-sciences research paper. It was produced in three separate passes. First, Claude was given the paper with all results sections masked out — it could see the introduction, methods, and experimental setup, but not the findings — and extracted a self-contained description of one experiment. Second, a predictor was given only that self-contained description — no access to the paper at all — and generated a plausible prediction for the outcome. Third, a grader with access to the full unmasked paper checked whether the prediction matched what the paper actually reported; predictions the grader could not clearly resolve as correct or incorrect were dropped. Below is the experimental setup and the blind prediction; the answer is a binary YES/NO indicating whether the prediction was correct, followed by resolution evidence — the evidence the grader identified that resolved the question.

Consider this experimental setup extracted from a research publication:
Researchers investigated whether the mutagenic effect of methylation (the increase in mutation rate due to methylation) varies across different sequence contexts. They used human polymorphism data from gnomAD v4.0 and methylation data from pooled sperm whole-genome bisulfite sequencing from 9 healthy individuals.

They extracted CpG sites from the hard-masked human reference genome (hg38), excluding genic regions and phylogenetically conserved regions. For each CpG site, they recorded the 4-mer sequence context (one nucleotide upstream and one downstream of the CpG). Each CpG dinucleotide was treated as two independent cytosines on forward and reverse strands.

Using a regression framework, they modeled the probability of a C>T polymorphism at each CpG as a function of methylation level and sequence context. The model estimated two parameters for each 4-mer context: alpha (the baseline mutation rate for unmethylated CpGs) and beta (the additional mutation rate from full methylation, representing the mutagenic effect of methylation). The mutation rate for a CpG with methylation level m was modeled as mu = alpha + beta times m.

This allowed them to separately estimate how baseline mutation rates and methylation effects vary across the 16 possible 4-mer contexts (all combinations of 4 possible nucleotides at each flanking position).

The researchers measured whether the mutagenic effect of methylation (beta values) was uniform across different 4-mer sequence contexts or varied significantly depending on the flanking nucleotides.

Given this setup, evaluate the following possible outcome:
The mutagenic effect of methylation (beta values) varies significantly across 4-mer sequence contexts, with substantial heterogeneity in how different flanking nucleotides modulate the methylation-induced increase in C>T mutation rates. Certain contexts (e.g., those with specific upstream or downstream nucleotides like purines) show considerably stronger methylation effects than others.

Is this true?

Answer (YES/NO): YES